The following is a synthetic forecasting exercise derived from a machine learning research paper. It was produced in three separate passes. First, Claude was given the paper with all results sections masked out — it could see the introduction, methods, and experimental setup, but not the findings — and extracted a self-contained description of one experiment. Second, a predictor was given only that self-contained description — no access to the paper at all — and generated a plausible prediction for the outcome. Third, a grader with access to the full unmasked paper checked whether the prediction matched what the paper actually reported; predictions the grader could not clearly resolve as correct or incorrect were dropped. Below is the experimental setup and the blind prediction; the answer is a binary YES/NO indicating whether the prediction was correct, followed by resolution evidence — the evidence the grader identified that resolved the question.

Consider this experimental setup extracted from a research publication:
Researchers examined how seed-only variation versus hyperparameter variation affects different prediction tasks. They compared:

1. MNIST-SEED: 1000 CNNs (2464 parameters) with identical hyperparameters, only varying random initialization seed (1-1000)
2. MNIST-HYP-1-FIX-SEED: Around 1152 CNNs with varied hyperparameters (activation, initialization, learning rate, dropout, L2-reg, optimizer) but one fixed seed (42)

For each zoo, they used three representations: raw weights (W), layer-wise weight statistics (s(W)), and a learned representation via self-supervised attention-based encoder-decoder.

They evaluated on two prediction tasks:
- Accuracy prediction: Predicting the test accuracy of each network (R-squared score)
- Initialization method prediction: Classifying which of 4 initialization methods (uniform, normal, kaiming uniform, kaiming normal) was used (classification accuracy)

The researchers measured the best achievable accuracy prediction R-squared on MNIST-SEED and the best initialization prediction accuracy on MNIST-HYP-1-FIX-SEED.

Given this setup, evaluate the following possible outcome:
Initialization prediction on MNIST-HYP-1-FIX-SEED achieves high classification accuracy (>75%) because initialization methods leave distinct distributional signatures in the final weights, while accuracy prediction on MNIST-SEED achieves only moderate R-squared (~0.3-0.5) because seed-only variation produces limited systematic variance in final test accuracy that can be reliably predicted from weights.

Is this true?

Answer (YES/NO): NO